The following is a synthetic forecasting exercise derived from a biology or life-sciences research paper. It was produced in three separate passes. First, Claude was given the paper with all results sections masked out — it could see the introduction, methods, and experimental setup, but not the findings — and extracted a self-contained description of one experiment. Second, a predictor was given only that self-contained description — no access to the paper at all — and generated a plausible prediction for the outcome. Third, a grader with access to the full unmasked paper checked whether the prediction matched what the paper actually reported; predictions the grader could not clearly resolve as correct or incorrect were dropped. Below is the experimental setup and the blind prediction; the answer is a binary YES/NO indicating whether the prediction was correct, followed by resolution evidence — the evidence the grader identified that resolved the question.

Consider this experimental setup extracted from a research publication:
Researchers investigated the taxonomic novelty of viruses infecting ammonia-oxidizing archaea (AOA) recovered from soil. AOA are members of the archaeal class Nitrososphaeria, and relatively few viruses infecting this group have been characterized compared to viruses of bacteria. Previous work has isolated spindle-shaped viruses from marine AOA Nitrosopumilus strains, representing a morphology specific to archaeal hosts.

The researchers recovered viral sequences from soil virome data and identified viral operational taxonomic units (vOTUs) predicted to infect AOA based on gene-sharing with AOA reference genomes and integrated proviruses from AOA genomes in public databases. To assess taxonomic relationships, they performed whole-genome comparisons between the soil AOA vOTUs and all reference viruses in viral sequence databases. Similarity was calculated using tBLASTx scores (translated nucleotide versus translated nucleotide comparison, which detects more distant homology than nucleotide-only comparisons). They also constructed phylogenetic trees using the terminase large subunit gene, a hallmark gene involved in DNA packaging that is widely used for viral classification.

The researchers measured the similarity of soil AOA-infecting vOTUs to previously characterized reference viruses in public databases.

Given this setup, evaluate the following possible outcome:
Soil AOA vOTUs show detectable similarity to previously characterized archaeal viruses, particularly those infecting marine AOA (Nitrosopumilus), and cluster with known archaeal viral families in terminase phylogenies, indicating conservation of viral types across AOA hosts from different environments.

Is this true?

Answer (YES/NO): NO